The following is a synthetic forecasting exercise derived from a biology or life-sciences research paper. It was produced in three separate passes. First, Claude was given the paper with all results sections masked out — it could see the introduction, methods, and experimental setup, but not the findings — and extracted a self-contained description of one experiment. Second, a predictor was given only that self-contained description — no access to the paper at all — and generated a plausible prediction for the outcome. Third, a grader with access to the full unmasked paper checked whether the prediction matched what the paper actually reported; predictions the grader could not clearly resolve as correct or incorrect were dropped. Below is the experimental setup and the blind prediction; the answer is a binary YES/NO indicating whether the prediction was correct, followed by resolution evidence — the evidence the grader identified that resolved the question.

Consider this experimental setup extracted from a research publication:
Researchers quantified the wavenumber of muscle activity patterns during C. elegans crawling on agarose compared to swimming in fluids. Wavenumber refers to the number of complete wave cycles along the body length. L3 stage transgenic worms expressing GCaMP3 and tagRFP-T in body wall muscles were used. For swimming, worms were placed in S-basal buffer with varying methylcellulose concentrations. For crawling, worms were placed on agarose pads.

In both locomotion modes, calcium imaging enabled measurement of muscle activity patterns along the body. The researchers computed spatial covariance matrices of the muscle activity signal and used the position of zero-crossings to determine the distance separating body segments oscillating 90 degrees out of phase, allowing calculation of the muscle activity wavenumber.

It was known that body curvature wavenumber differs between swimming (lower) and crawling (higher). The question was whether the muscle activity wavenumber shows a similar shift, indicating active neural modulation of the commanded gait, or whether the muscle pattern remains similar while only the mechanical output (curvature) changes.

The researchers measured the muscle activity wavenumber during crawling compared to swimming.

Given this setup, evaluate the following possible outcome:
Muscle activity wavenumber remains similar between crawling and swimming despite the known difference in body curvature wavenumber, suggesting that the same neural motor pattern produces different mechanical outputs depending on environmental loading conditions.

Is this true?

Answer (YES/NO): NO